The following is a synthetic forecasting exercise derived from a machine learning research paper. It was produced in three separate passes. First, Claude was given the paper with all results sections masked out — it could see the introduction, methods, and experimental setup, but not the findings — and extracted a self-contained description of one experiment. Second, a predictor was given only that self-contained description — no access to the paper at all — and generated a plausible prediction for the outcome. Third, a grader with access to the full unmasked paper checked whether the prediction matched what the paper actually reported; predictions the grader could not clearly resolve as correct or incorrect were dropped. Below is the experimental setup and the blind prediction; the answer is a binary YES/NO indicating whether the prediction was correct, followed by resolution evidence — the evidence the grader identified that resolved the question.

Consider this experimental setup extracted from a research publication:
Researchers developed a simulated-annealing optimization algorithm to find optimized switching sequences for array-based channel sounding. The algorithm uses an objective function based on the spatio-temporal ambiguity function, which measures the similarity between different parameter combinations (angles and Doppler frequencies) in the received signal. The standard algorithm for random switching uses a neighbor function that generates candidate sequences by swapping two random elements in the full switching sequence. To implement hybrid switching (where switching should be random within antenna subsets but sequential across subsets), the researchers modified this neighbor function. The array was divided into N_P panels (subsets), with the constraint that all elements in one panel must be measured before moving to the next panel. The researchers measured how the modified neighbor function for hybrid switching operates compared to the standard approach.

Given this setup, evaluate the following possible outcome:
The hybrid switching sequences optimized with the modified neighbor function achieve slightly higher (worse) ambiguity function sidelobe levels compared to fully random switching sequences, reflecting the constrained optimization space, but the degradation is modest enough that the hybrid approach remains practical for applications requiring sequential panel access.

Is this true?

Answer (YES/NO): NO